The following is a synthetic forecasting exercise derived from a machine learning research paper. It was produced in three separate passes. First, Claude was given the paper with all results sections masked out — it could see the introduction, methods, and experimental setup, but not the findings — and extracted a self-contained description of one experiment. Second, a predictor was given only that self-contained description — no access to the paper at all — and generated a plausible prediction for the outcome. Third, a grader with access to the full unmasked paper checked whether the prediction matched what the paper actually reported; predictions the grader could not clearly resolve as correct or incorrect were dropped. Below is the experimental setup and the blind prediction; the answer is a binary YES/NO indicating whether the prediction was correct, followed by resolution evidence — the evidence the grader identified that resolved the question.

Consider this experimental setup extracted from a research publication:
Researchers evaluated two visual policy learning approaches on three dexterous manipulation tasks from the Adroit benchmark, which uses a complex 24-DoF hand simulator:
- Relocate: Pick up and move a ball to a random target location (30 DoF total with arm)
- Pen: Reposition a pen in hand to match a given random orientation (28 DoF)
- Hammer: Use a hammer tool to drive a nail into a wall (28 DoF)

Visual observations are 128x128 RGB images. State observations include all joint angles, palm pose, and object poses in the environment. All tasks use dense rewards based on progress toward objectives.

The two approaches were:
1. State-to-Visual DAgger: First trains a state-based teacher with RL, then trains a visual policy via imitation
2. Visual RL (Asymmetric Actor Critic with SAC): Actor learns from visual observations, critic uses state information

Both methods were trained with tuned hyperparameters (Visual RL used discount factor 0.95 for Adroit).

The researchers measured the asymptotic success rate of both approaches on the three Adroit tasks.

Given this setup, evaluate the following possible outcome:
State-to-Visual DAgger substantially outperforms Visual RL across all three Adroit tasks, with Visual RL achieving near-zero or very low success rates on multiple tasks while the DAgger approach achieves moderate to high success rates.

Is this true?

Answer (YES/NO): YES